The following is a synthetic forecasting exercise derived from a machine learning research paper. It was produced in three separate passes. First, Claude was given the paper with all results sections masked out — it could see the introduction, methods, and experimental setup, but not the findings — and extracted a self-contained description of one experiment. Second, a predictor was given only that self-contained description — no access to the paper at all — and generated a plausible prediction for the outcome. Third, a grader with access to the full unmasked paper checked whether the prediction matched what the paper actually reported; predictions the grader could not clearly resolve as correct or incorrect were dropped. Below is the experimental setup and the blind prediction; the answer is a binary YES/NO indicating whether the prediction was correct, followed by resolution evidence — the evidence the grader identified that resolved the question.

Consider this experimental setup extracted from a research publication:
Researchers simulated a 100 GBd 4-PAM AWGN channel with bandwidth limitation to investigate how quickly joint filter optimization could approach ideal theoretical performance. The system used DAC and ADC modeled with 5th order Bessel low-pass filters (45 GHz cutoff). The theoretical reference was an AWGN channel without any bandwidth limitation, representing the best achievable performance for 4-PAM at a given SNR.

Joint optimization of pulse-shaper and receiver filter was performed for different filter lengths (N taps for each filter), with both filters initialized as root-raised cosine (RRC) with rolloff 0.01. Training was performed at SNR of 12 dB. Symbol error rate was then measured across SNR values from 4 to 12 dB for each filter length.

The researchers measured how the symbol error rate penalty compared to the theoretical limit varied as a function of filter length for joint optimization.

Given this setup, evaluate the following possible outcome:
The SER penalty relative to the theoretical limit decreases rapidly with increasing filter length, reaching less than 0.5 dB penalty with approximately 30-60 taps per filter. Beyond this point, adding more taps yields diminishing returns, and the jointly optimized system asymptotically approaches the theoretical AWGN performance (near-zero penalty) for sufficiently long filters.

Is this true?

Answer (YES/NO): NO